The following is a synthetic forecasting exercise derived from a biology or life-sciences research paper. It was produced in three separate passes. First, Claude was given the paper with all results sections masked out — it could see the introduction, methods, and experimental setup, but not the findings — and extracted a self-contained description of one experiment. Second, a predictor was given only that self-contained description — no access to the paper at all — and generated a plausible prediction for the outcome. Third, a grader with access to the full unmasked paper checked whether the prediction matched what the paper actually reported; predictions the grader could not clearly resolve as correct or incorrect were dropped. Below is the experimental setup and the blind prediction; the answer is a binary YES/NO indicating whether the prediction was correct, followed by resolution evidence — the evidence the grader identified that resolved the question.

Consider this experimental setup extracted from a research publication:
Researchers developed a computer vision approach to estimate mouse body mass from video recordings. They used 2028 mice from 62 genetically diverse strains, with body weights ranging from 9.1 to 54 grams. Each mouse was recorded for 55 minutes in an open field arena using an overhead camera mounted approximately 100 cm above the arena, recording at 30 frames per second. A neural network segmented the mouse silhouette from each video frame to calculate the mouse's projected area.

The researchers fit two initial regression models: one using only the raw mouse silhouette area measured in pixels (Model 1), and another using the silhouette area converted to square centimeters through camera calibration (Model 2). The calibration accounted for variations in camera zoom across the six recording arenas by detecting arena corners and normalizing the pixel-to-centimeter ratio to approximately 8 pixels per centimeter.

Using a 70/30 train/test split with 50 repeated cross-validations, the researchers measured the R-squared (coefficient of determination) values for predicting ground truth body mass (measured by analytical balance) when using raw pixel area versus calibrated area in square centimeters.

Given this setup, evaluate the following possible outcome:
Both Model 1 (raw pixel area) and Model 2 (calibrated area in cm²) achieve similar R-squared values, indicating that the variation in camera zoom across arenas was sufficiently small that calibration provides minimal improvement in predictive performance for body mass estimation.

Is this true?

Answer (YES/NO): NO